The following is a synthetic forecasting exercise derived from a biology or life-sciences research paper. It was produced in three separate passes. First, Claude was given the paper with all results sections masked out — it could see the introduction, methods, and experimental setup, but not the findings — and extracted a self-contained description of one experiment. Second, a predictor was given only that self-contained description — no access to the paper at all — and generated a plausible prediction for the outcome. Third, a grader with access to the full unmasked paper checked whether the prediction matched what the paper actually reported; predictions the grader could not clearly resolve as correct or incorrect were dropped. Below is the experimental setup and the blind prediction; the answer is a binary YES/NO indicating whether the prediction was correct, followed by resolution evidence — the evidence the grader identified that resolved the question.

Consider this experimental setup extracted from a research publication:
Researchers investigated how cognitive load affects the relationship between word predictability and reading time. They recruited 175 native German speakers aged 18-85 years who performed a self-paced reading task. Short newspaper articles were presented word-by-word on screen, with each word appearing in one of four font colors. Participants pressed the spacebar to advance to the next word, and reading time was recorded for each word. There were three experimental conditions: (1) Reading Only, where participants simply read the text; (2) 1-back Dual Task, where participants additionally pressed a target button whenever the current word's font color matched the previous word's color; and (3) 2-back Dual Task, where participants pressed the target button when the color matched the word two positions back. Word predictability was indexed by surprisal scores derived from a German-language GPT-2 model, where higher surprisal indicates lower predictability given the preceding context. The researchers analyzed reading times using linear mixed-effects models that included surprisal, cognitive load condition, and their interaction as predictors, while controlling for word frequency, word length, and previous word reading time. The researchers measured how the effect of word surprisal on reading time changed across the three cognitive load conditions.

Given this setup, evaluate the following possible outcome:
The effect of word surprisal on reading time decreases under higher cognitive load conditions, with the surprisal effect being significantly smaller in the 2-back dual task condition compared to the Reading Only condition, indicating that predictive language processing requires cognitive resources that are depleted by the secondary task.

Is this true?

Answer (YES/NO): YES